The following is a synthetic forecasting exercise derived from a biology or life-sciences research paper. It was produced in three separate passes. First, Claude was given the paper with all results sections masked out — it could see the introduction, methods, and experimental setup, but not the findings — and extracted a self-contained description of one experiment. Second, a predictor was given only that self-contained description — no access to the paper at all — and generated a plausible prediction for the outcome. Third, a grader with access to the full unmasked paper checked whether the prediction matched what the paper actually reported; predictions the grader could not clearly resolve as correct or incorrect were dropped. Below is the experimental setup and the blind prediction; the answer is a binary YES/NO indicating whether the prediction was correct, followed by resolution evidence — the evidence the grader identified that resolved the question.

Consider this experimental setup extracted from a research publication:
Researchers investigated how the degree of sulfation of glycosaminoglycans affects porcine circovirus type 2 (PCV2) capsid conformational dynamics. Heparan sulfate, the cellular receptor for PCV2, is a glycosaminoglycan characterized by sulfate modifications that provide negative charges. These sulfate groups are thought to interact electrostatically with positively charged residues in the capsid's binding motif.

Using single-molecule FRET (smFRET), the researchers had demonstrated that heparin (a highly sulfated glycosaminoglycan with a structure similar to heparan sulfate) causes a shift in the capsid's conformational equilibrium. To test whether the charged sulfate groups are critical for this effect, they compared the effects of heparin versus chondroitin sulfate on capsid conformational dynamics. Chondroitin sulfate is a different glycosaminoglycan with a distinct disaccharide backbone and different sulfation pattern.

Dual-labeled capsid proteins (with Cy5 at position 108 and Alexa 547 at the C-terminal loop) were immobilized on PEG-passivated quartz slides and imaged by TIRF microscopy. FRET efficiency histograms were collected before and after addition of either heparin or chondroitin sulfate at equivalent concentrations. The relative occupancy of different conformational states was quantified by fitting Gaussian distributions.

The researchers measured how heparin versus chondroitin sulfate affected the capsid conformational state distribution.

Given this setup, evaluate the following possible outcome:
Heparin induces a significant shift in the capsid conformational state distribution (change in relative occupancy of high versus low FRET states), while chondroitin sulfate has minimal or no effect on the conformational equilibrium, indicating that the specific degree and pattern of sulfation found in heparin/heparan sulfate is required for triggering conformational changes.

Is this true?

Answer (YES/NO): YES